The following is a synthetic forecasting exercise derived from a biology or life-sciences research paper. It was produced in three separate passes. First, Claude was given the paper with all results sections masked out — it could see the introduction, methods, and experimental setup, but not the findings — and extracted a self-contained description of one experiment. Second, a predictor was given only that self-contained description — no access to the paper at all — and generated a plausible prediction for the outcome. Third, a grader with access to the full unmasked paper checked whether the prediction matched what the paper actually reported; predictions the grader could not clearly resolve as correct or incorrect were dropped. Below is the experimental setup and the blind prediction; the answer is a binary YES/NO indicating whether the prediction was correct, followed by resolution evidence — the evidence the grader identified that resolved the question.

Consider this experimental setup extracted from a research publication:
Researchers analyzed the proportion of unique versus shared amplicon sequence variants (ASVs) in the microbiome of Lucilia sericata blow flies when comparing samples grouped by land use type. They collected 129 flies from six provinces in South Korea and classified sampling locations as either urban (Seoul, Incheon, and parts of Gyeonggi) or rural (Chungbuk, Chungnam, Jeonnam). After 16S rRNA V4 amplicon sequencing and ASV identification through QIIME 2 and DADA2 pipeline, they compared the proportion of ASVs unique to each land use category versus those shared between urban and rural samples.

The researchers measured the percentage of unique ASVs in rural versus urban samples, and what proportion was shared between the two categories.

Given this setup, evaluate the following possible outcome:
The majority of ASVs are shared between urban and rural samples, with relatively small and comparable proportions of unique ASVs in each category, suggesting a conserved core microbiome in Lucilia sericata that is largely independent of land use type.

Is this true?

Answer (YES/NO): NO